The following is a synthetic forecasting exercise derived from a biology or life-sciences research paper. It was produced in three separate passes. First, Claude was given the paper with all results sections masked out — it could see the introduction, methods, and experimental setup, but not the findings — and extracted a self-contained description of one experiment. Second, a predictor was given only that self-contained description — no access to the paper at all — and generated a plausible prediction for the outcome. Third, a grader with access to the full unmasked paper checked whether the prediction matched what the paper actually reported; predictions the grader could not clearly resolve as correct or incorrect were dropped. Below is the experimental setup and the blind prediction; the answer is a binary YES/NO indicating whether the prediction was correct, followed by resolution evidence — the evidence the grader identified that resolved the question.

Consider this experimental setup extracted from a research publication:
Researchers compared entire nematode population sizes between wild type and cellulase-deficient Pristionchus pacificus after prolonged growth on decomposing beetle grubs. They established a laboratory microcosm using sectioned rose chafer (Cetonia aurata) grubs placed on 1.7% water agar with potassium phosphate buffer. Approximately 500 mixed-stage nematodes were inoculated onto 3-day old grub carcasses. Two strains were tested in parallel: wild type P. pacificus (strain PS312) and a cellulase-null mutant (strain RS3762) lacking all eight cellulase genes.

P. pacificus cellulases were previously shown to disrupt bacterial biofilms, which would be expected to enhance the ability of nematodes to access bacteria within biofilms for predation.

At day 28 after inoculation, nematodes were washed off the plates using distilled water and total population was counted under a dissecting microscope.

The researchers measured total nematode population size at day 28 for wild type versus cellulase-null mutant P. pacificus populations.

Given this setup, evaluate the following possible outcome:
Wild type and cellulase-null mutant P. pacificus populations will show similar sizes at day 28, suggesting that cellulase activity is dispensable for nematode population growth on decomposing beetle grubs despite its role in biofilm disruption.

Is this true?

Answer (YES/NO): NO